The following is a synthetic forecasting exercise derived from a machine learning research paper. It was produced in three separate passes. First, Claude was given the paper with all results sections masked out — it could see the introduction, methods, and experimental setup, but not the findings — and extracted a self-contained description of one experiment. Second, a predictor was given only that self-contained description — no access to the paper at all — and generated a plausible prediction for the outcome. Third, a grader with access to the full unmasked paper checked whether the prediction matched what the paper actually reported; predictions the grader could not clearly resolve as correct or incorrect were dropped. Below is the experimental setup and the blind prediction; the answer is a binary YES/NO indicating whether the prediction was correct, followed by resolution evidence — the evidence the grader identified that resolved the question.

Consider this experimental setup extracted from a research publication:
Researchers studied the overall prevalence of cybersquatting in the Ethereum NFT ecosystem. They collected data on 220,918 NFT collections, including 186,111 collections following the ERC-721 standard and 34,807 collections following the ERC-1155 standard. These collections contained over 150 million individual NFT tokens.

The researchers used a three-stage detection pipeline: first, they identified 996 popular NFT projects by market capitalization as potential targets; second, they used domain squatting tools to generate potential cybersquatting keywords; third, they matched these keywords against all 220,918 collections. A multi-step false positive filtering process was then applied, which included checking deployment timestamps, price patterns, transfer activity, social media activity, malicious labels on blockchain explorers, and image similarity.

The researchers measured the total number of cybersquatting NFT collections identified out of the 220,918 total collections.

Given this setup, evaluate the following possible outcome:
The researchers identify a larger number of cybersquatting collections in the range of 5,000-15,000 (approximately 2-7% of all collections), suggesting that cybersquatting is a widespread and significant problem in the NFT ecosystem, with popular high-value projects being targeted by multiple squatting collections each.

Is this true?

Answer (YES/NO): YES